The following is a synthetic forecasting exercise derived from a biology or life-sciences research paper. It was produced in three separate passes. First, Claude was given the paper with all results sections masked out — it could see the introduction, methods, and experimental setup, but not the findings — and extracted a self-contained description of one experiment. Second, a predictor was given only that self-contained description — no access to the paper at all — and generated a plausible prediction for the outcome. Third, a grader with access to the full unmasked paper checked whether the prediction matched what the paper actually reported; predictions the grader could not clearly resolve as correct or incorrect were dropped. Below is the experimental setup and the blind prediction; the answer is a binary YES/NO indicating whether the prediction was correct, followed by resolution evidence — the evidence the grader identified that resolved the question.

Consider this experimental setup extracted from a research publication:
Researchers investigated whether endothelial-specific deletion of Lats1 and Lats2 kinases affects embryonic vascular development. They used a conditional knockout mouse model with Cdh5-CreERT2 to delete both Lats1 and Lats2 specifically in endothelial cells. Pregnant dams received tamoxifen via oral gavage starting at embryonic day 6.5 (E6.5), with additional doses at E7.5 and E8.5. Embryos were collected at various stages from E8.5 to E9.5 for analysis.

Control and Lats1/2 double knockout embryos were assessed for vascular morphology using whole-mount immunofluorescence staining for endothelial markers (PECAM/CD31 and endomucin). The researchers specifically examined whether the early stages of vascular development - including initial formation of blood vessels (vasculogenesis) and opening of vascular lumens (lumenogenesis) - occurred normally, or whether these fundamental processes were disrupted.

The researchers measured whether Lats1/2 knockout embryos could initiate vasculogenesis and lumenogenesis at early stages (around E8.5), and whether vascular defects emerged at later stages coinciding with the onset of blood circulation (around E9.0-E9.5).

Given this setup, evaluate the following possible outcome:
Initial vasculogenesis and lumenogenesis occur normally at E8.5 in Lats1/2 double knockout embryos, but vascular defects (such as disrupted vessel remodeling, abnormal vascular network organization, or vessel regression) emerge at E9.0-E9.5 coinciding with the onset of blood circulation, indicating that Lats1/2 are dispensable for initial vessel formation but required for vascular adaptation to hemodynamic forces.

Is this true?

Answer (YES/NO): YES